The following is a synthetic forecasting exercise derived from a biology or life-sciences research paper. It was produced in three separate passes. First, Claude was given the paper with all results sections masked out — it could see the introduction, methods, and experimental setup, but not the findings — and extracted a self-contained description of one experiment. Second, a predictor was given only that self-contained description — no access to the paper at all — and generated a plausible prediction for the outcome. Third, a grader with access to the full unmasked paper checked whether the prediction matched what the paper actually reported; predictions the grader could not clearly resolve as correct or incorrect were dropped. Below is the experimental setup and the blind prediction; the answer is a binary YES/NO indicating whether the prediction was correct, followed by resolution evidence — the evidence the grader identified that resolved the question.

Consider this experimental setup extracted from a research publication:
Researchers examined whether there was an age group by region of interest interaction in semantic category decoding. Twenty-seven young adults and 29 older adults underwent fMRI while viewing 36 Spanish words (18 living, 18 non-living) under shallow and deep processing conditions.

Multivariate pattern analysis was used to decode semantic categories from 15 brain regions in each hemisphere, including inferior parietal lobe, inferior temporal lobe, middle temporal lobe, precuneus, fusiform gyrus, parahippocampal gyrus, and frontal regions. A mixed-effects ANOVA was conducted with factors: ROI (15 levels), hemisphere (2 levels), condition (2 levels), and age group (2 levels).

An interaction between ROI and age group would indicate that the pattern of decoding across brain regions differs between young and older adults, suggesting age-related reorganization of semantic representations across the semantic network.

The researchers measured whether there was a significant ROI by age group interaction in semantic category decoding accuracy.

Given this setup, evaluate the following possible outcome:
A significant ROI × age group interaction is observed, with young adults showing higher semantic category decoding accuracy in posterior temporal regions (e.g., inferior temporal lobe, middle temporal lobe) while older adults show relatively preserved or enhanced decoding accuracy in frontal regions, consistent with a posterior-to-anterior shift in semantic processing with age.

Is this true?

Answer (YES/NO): NO